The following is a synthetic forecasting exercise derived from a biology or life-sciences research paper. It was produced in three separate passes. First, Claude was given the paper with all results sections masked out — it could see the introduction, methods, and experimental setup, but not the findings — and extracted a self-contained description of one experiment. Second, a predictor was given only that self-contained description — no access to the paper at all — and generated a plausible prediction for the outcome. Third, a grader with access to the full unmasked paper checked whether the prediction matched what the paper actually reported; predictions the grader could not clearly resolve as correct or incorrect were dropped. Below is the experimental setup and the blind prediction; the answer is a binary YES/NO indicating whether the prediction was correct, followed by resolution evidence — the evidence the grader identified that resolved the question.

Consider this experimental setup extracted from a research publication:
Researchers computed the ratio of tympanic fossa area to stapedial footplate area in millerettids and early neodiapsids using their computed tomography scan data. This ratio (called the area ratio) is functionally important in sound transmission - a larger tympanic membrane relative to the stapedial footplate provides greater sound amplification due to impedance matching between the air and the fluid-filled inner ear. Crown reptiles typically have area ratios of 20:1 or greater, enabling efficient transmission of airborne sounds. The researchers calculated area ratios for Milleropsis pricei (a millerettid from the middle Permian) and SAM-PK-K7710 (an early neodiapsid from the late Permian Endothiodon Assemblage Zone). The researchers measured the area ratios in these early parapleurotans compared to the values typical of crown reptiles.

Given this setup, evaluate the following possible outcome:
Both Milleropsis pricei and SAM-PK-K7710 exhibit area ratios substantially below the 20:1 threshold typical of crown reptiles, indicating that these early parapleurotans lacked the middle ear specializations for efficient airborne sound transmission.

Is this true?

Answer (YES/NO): YES